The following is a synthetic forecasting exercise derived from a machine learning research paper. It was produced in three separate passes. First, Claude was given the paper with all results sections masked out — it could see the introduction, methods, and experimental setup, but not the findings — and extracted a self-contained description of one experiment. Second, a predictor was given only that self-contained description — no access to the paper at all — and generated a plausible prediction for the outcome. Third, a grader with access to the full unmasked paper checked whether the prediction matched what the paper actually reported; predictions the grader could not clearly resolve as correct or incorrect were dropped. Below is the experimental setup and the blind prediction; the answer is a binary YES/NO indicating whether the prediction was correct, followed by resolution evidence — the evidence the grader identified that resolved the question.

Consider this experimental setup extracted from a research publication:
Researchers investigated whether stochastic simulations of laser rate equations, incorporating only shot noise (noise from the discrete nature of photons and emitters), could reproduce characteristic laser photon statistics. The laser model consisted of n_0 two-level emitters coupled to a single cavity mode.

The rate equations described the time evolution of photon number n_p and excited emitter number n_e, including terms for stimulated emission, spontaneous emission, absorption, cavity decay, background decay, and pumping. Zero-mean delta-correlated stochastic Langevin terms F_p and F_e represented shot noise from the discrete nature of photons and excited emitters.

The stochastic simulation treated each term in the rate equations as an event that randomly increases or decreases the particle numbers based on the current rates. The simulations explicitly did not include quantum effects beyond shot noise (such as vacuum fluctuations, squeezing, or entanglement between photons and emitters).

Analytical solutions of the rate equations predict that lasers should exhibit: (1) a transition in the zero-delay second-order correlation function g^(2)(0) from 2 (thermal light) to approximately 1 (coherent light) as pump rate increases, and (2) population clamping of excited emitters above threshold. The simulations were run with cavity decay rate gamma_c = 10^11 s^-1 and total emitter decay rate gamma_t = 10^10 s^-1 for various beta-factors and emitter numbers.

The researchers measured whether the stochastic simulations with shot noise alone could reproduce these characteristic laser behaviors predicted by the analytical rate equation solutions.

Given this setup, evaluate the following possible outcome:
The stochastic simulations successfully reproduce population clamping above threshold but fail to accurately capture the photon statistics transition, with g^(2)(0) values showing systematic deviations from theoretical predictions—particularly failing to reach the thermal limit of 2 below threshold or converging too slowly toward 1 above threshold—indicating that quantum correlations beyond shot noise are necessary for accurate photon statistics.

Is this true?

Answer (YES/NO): NO